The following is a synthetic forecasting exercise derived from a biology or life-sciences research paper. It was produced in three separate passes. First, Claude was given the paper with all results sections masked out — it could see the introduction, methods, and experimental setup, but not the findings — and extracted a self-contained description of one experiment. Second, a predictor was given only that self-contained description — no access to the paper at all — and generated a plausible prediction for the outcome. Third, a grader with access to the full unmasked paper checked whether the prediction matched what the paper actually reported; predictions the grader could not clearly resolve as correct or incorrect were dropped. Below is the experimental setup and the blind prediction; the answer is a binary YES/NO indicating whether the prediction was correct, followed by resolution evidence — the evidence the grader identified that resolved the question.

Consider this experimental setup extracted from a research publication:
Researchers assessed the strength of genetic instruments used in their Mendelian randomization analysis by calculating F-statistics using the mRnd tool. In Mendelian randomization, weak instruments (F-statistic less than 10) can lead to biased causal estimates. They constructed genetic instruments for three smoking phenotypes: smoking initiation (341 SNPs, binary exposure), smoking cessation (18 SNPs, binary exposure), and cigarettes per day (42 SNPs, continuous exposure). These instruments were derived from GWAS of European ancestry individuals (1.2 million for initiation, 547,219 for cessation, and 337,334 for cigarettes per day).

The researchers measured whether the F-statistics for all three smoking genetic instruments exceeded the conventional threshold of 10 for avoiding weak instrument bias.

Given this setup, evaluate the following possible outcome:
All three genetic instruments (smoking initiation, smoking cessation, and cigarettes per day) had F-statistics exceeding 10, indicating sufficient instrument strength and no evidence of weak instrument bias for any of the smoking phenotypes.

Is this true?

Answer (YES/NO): YES